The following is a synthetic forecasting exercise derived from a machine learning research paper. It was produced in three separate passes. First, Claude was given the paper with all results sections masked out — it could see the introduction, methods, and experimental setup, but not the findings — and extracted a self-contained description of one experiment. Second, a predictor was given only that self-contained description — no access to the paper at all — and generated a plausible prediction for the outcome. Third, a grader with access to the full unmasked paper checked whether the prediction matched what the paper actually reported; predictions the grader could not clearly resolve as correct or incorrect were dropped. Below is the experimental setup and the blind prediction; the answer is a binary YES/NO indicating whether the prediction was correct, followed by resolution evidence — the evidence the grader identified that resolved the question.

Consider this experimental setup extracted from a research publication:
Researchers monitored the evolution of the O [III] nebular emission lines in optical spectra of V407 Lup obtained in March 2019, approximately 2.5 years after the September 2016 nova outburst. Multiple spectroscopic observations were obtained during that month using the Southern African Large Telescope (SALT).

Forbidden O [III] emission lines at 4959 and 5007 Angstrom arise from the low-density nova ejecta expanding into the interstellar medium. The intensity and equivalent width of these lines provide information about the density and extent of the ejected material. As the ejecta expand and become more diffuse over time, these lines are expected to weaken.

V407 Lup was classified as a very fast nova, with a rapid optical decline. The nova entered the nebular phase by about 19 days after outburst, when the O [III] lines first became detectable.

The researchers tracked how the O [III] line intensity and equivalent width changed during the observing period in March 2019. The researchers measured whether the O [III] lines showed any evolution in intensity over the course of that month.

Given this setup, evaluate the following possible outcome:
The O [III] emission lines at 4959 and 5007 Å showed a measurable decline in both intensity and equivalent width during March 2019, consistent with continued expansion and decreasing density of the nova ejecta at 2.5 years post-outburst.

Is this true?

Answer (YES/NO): YES